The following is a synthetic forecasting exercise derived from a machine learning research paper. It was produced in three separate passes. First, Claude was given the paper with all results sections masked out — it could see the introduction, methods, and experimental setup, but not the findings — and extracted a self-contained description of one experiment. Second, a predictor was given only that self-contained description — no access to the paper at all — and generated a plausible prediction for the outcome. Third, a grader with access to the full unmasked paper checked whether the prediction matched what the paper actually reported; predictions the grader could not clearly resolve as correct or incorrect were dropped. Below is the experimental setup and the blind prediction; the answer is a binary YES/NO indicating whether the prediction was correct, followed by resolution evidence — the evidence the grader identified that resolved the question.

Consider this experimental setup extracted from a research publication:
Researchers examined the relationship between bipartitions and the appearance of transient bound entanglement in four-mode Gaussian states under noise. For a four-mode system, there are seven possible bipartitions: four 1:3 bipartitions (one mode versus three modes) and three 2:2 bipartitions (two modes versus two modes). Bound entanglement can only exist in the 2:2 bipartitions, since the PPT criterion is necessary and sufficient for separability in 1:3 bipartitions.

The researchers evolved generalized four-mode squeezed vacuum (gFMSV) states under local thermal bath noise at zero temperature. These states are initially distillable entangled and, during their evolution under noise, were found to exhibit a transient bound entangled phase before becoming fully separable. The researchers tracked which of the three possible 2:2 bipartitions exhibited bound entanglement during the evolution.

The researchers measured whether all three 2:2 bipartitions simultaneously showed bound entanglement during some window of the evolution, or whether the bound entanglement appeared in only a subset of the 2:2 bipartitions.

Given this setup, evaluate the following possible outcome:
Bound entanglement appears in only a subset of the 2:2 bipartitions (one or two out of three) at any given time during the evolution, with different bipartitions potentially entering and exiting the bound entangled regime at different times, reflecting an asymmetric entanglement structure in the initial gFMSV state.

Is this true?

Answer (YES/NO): NO